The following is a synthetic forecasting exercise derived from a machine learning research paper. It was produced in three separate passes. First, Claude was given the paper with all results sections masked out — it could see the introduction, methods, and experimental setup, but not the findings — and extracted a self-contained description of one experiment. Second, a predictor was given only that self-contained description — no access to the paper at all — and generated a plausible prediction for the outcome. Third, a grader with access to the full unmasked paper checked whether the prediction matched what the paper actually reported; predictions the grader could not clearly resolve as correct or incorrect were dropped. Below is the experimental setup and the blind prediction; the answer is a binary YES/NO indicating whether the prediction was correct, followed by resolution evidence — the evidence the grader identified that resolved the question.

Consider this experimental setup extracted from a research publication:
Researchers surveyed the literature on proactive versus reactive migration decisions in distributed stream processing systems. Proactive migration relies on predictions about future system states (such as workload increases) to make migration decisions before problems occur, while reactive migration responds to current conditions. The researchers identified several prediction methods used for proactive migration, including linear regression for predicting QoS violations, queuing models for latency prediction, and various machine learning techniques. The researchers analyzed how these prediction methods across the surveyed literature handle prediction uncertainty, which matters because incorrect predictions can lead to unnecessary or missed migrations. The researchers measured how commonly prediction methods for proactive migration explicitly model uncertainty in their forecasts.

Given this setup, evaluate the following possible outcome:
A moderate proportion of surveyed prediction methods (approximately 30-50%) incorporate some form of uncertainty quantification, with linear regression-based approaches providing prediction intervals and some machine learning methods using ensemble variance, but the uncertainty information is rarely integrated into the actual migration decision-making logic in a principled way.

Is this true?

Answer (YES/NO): NO